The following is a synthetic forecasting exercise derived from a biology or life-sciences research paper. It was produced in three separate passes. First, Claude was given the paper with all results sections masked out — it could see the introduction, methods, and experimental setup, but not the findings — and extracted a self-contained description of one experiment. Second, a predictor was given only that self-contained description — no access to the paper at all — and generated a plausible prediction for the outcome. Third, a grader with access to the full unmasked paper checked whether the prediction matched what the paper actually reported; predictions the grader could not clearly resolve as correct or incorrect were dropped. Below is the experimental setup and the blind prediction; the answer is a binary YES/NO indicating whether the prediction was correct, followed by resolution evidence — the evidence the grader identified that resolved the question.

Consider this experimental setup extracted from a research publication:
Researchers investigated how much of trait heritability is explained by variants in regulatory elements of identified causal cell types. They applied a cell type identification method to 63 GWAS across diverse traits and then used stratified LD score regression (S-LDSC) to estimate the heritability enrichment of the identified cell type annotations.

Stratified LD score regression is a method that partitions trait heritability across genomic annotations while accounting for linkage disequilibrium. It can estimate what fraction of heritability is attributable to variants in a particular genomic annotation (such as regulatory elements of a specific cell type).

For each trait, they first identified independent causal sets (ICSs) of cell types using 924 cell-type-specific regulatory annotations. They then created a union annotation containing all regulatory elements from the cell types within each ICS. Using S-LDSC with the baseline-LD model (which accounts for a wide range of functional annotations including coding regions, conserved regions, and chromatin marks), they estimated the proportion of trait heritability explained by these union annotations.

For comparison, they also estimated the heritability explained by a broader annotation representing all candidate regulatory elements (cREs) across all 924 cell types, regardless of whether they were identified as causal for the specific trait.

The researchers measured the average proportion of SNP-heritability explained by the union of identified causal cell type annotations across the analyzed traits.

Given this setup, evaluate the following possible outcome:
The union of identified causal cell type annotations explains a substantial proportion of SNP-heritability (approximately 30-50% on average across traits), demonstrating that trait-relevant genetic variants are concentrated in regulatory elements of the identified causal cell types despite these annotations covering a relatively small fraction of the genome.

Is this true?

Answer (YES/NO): YES